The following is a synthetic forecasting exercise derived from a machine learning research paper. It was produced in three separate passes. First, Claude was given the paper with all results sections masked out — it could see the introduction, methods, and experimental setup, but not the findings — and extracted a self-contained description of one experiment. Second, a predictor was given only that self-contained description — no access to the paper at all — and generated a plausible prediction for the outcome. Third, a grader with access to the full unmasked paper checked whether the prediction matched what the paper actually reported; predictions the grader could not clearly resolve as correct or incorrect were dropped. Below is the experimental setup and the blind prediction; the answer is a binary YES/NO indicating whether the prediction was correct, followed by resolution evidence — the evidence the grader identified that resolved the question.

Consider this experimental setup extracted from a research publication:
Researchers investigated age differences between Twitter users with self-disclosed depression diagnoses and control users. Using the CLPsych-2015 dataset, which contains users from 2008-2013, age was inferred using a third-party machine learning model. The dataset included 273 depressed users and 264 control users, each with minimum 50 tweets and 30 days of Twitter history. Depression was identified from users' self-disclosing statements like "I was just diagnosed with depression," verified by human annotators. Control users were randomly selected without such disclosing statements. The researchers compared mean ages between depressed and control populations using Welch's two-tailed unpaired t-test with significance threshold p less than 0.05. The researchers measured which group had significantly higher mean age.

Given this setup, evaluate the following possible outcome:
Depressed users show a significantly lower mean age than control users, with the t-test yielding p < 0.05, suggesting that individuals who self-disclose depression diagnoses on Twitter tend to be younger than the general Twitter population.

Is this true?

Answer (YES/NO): YES